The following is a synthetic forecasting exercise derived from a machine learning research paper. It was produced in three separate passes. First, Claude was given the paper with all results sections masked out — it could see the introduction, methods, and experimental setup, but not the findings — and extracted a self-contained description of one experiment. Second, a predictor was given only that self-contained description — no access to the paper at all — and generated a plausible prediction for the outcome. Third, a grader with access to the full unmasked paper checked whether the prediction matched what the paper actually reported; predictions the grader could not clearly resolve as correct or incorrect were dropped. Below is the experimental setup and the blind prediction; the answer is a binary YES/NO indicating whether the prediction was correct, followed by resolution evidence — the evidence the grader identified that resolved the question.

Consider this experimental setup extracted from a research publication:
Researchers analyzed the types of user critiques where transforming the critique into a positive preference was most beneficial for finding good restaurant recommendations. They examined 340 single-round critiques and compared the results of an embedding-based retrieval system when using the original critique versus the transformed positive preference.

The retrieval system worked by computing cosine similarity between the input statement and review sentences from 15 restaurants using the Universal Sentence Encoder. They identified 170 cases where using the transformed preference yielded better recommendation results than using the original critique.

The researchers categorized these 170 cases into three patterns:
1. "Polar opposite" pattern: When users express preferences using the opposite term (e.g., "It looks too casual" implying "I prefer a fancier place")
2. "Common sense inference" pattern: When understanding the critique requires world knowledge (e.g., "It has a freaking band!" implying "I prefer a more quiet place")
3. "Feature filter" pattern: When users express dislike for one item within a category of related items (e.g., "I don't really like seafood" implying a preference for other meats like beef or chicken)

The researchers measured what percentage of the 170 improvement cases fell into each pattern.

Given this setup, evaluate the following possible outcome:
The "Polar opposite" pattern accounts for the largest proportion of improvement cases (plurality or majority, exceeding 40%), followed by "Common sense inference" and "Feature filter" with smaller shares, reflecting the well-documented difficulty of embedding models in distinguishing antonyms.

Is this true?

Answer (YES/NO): NO